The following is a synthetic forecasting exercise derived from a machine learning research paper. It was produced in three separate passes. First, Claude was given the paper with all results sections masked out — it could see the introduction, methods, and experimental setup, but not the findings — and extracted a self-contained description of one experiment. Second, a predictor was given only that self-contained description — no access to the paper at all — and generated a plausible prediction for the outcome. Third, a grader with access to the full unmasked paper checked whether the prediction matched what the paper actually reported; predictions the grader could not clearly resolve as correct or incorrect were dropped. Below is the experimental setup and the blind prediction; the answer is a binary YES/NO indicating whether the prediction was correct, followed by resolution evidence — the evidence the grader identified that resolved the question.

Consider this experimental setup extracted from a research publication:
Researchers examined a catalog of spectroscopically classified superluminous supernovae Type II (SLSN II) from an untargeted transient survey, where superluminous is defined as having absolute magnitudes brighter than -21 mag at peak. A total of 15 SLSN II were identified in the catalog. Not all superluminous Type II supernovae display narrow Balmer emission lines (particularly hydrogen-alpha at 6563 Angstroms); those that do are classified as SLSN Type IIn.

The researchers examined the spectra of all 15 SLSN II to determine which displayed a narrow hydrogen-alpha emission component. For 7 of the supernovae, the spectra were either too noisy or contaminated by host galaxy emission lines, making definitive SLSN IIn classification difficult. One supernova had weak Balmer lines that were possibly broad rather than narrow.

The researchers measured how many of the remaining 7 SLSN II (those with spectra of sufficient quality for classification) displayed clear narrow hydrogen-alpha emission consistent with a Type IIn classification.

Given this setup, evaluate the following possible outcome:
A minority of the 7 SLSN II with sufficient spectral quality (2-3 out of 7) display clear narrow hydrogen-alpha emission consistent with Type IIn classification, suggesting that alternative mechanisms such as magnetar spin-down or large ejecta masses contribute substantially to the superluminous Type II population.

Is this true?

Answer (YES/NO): NO